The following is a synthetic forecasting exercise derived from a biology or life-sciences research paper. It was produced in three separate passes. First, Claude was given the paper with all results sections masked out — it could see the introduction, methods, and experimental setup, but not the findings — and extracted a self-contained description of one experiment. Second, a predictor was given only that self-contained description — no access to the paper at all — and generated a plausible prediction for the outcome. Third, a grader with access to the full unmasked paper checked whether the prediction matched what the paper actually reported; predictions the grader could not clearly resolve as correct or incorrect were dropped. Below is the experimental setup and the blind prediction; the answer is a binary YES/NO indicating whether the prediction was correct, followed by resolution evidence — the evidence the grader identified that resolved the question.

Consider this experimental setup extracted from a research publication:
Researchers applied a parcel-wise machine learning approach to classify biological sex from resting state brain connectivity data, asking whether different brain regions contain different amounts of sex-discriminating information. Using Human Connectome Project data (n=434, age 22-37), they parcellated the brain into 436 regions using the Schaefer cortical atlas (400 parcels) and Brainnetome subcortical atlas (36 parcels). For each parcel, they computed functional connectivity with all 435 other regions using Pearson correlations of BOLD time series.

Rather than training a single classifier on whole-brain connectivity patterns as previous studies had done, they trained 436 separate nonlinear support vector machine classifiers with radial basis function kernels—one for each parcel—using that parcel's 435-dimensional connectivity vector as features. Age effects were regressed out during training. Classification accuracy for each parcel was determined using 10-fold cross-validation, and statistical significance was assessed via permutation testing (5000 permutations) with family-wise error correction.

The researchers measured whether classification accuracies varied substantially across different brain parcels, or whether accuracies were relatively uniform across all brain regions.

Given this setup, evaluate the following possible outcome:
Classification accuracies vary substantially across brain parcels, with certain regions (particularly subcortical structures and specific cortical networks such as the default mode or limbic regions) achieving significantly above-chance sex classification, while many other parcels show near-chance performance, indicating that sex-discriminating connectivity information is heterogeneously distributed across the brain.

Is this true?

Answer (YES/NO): NO